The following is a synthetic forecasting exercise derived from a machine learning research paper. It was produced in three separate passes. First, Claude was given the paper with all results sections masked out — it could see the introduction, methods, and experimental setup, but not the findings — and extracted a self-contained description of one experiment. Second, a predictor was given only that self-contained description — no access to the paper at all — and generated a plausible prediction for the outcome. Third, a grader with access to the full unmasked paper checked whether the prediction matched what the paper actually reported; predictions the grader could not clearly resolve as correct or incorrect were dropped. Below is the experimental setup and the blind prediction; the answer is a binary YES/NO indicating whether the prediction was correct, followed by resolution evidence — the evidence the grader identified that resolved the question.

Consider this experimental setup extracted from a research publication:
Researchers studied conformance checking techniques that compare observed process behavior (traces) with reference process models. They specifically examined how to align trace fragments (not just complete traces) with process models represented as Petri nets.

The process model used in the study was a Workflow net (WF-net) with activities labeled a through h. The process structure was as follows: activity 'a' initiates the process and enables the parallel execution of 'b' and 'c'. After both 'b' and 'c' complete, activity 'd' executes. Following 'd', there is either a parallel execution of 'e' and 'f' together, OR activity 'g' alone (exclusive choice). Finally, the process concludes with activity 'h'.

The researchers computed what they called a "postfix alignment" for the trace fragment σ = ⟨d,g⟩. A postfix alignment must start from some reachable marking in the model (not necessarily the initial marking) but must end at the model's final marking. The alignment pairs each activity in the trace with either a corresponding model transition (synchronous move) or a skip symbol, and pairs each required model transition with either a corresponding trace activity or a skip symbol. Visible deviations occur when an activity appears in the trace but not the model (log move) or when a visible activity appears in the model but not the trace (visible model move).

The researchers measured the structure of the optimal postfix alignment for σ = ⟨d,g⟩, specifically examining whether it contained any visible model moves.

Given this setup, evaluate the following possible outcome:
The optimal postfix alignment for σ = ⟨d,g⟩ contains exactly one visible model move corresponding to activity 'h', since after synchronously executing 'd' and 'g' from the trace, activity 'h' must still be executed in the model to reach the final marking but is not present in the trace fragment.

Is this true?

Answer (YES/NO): YES